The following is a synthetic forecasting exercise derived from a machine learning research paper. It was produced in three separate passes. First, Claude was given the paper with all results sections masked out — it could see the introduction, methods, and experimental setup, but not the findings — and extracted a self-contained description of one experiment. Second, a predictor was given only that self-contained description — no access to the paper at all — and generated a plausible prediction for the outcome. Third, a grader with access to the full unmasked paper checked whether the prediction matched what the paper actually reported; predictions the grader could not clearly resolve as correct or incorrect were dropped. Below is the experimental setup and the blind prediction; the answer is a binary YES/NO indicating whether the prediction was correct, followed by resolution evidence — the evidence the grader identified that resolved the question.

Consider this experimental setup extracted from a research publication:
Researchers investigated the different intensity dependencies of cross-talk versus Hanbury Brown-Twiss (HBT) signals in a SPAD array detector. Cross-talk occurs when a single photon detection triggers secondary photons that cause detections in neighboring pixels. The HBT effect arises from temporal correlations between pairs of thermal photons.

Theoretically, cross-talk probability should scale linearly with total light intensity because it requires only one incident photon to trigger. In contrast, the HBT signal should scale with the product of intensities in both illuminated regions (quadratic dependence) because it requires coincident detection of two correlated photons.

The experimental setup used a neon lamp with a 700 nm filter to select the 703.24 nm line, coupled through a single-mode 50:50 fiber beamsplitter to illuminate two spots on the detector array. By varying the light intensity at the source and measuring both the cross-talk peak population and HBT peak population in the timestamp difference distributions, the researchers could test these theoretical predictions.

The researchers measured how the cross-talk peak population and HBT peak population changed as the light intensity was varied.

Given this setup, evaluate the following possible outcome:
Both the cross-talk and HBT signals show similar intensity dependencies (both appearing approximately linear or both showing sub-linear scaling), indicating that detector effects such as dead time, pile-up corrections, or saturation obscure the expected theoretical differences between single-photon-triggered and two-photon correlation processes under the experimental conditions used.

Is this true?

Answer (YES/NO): NO